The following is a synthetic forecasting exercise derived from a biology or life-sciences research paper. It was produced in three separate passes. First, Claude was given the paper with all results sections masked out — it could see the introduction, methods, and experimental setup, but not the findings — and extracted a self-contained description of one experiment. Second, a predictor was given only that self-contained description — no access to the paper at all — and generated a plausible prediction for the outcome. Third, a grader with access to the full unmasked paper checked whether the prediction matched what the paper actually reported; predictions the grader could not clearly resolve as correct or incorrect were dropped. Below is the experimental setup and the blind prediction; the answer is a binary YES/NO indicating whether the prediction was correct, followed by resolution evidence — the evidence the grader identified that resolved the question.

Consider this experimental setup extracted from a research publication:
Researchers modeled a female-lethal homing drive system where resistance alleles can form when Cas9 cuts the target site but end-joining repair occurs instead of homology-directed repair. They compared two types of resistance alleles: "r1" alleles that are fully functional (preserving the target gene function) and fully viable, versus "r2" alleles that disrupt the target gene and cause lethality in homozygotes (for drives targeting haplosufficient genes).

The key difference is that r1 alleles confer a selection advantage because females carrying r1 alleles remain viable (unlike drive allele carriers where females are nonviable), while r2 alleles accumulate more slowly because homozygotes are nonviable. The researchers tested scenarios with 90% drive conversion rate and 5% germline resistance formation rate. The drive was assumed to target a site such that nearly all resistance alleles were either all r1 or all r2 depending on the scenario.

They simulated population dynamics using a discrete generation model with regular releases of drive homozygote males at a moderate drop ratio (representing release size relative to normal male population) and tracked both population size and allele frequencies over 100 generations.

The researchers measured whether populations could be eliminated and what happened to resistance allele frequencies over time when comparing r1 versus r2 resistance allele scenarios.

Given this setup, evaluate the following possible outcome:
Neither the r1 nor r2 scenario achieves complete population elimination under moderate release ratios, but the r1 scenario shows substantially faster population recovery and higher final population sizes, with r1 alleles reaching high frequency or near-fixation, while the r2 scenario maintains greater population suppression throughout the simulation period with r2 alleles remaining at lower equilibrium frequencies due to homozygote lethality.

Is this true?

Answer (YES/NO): NO